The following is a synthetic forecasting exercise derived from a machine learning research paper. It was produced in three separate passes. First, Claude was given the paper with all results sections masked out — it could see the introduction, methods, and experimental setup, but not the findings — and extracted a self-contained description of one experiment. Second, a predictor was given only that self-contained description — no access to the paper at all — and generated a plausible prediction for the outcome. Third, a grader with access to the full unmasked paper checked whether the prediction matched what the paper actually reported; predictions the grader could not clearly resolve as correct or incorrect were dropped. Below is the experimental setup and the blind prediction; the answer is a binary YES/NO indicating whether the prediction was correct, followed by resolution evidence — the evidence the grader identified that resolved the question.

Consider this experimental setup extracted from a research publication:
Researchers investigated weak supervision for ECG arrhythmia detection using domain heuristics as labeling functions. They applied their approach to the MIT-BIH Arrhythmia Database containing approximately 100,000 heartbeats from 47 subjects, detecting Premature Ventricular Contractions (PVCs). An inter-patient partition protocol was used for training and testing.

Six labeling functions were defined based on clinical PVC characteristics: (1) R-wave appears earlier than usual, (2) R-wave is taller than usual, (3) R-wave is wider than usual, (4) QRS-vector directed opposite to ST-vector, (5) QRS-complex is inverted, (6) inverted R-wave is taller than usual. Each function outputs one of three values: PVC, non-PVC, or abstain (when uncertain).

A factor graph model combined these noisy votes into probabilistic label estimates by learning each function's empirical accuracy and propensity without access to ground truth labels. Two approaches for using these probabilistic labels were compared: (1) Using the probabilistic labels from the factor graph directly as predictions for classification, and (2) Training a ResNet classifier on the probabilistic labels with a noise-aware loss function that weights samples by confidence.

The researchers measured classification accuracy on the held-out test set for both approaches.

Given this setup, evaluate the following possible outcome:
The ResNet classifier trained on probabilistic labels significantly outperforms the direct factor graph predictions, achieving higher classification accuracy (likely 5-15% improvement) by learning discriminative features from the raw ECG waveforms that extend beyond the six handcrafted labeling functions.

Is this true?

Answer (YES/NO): YES